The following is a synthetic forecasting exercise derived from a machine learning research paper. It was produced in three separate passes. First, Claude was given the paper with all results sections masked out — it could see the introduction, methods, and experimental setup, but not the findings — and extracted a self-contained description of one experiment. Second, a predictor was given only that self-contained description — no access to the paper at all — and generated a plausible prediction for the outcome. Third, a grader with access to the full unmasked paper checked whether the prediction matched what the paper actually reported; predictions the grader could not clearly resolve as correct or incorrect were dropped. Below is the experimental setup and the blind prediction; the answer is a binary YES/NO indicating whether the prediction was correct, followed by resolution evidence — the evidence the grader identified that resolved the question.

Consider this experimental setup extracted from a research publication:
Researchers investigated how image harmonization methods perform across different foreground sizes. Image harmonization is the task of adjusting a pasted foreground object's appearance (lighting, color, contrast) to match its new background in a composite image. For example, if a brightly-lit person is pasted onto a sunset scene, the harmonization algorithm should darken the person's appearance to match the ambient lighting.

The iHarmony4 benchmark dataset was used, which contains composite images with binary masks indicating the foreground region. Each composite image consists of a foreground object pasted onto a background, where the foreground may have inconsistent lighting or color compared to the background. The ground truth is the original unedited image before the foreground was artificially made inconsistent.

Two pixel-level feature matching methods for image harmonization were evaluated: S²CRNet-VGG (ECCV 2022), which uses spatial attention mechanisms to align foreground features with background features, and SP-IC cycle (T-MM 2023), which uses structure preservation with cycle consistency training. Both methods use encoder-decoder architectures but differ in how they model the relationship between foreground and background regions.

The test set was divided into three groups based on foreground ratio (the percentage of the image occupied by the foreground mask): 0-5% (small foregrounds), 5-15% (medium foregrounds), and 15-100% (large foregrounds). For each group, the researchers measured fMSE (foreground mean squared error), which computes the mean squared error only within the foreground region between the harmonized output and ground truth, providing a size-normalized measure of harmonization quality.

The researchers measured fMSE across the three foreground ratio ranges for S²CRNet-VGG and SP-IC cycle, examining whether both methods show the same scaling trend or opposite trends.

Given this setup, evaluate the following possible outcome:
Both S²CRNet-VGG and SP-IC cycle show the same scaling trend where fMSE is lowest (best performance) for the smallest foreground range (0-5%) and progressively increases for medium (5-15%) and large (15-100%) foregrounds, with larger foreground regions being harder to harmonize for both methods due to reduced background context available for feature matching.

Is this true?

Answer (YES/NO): NO